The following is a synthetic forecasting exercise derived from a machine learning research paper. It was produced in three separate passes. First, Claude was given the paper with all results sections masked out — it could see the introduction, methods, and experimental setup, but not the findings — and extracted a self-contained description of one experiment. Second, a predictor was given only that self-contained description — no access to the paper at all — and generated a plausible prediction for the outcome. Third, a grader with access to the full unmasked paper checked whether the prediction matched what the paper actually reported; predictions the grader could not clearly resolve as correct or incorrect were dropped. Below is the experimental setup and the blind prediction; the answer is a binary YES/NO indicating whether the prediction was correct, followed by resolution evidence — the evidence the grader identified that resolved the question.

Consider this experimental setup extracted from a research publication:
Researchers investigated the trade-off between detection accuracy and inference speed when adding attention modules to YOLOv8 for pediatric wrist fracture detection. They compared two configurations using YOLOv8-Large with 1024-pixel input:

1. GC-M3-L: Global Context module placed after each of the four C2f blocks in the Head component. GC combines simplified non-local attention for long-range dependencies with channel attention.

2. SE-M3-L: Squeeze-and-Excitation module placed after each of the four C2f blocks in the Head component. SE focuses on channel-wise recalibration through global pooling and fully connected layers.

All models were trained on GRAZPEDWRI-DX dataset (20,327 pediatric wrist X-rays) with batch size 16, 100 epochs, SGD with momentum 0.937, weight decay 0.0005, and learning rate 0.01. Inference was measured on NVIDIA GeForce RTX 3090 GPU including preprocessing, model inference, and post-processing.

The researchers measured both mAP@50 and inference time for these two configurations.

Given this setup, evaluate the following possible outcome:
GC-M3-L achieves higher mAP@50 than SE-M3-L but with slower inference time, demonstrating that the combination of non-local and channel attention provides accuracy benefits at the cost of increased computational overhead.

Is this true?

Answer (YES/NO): NO